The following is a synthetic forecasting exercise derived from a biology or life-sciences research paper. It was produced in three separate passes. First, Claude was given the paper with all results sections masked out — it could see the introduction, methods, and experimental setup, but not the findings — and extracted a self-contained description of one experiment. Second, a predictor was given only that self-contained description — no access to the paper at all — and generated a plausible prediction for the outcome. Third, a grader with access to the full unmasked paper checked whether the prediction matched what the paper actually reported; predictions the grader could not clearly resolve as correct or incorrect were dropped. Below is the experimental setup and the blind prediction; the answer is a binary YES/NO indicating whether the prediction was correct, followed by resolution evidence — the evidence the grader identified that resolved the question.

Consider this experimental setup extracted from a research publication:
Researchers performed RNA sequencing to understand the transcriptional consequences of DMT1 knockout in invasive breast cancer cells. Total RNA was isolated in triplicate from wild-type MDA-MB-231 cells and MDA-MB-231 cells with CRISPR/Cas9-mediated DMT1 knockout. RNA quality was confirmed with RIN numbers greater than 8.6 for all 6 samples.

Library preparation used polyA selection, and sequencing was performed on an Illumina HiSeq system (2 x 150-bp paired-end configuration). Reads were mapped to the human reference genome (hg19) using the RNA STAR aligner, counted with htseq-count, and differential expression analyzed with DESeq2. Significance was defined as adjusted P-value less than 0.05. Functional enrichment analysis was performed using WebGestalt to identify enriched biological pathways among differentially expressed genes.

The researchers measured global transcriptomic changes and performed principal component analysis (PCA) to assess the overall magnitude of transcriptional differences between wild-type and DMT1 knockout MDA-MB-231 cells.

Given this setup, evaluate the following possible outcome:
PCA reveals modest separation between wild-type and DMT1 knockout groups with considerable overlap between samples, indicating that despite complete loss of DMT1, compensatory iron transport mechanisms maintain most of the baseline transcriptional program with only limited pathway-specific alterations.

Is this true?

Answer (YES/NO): NO